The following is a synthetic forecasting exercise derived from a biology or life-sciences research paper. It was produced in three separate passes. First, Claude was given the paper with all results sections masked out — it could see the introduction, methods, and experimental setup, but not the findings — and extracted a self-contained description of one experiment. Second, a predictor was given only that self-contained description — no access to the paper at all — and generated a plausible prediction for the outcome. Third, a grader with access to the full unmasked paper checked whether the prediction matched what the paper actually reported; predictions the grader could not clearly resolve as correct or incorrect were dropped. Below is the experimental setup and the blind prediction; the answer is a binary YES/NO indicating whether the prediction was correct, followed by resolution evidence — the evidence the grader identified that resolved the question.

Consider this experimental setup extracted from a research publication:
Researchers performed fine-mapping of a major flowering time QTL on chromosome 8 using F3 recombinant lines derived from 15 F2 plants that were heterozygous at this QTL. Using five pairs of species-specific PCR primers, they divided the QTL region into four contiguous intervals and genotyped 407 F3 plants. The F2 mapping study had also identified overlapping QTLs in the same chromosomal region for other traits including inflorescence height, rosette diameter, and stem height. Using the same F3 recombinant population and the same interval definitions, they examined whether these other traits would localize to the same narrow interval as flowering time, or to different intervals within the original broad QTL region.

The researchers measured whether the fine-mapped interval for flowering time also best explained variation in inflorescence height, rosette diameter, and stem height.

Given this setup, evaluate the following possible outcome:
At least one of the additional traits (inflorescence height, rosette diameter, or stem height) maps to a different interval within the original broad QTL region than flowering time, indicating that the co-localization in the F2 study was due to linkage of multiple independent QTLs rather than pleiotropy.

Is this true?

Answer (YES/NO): YES